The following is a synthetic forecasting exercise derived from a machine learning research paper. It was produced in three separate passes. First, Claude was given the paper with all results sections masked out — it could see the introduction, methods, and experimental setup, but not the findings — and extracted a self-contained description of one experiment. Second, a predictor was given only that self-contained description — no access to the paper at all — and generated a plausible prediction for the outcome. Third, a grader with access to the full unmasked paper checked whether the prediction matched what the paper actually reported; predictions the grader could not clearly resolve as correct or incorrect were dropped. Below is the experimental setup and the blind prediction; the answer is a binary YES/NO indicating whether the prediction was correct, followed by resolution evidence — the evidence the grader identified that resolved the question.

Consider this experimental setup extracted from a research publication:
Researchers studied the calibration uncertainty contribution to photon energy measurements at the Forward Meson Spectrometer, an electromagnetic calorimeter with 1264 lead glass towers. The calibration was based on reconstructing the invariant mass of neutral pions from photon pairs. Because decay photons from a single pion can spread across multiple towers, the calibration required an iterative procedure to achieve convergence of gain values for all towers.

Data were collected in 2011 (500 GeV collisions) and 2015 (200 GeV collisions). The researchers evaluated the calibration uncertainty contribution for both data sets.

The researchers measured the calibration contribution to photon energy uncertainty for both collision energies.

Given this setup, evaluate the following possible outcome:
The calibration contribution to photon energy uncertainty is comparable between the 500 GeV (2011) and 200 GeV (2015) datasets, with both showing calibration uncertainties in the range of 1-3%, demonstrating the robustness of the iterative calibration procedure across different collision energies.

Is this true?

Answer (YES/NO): NO